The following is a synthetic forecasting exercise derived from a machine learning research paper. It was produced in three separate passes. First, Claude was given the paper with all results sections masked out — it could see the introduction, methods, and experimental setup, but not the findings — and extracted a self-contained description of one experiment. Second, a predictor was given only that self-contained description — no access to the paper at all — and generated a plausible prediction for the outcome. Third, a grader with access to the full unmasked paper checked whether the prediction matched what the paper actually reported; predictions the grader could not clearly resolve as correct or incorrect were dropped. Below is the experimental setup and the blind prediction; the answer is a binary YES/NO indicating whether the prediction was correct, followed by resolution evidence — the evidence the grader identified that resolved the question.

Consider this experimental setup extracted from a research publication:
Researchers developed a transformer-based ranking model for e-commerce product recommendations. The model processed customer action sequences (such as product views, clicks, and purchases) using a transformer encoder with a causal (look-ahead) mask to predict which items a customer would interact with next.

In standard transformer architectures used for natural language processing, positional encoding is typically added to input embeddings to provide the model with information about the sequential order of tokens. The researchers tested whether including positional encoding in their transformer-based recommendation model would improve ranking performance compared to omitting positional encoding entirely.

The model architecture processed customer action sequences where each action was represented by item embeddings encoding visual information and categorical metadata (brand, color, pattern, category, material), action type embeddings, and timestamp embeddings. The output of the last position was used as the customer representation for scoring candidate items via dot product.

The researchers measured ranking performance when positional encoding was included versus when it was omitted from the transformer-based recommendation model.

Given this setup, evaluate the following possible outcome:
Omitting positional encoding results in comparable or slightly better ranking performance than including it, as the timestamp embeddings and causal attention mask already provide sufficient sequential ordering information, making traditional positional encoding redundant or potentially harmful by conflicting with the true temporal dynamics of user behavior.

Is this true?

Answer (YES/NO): YES